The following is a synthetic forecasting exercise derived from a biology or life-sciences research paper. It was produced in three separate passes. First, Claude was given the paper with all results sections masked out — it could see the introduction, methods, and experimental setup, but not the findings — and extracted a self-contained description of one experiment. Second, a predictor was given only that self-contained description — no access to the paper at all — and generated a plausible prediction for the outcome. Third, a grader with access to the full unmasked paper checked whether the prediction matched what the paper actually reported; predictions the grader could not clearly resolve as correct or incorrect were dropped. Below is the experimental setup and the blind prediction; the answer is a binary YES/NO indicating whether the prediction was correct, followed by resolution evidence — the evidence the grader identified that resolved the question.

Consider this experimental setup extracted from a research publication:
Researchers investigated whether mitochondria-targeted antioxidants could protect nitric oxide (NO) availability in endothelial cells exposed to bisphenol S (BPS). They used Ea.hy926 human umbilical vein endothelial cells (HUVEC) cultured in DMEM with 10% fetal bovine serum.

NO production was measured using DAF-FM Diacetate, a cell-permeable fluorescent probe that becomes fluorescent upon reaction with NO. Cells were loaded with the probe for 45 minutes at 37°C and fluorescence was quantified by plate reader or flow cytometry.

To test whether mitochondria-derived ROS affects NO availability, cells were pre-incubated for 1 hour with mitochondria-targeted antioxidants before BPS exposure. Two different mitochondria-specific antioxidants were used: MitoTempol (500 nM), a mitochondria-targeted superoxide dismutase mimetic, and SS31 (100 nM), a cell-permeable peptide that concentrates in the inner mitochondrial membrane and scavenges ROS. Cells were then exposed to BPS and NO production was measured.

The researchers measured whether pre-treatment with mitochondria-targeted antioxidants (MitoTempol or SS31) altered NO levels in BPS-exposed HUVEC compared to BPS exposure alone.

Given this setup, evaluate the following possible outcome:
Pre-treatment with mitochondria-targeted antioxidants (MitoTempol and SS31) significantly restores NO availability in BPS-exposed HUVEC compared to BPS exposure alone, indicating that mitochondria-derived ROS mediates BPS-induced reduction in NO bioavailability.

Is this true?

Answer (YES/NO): YES